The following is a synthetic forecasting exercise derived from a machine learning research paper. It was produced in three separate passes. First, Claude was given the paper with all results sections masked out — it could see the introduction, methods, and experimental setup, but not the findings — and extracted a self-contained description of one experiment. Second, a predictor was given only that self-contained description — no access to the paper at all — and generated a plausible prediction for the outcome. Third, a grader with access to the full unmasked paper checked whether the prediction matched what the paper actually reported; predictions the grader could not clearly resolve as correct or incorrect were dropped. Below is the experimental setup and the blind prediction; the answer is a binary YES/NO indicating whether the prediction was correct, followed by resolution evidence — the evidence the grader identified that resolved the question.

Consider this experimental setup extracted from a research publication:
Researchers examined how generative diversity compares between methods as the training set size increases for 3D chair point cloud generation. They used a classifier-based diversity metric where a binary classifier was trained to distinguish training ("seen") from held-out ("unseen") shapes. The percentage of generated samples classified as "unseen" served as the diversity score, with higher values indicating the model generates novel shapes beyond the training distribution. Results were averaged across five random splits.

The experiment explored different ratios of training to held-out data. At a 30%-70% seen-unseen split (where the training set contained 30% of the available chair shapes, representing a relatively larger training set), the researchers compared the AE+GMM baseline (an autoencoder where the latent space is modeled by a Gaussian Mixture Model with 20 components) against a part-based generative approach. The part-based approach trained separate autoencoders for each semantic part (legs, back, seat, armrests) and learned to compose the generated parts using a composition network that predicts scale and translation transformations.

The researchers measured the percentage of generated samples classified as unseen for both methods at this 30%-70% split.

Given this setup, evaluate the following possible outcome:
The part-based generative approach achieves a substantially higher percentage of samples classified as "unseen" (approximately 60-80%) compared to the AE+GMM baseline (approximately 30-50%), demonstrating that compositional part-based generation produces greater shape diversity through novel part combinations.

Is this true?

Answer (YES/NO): NO